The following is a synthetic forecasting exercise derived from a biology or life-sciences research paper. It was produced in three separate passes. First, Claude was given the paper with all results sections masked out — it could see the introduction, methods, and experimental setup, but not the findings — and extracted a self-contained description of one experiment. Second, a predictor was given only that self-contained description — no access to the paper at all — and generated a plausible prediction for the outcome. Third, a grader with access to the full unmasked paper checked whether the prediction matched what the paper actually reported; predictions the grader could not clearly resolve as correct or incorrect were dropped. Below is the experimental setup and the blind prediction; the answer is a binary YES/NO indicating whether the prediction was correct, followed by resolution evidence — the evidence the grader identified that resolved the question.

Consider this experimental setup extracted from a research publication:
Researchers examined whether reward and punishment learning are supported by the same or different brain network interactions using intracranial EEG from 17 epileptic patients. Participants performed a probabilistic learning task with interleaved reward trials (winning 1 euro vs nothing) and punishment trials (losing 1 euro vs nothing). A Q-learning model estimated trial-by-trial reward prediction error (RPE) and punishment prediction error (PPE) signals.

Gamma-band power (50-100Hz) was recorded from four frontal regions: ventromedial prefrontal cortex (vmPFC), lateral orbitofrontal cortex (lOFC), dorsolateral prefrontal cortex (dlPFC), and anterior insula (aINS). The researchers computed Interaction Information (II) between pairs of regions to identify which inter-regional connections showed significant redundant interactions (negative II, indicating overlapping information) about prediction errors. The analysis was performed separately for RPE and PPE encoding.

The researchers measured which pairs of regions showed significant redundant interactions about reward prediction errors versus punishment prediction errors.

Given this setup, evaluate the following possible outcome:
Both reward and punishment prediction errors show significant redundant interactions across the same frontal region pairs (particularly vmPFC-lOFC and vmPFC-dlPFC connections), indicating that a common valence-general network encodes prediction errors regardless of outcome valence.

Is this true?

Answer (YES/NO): NO